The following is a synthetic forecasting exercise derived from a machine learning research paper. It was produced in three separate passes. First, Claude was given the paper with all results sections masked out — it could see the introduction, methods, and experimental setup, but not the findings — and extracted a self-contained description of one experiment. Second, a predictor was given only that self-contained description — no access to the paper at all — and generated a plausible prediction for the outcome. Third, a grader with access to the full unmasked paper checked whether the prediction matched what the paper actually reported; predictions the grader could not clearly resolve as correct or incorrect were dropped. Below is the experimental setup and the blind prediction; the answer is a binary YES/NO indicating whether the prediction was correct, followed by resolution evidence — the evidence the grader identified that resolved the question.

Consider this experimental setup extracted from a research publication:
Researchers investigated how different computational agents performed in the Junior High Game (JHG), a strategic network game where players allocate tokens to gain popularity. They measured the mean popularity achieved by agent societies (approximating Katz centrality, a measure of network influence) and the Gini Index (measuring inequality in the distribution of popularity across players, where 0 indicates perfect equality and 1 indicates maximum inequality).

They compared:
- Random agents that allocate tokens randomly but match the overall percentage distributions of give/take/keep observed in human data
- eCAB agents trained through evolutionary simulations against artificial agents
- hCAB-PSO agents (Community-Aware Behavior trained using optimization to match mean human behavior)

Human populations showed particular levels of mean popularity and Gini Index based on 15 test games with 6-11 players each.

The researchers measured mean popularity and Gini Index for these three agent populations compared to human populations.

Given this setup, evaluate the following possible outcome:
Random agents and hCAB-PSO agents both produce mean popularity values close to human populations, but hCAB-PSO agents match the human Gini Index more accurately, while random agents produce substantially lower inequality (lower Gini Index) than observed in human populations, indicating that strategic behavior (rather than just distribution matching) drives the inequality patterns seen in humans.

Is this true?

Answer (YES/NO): NO